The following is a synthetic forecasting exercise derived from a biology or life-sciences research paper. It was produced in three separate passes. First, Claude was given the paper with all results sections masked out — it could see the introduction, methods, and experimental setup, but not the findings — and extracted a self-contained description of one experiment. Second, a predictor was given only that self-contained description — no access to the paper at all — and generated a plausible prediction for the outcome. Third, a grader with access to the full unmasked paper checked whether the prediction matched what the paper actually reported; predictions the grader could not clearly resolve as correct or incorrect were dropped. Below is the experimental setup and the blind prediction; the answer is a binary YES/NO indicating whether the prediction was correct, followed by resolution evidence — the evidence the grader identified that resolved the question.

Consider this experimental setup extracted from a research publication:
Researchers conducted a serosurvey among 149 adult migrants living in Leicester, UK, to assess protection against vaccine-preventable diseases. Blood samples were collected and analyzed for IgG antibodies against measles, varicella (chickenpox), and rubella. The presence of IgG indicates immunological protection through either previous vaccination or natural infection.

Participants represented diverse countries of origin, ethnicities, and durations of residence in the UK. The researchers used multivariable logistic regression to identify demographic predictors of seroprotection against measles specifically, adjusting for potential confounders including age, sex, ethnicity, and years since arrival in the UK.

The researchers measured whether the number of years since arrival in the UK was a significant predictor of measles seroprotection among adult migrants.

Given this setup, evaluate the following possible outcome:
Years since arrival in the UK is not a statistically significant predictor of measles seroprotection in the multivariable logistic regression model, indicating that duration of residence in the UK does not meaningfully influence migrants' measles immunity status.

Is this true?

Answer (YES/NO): YES